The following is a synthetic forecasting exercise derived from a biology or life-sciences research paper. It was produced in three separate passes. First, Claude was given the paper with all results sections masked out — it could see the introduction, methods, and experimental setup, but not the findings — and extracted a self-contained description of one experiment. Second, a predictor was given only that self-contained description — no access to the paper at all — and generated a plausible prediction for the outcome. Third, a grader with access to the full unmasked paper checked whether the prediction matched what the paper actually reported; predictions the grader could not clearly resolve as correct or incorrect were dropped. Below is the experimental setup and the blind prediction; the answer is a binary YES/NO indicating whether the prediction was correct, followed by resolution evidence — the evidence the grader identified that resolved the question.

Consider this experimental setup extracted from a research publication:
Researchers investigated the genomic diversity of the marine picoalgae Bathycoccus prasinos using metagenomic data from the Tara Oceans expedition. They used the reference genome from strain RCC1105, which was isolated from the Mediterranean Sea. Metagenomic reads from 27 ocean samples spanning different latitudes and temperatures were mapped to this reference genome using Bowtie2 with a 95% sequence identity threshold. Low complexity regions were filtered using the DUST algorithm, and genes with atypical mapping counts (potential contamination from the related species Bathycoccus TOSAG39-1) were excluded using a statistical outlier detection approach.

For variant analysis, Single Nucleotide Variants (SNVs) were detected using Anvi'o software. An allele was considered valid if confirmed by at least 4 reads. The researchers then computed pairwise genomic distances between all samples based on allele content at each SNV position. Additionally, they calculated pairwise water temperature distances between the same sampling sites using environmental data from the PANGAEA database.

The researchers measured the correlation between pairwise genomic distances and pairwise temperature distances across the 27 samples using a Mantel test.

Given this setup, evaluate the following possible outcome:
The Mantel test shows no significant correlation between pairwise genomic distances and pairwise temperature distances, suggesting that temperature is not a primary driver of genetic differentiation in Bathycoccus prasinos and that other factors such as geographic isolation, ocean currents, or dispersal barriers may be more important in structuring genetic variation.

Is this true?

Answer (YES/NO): NO